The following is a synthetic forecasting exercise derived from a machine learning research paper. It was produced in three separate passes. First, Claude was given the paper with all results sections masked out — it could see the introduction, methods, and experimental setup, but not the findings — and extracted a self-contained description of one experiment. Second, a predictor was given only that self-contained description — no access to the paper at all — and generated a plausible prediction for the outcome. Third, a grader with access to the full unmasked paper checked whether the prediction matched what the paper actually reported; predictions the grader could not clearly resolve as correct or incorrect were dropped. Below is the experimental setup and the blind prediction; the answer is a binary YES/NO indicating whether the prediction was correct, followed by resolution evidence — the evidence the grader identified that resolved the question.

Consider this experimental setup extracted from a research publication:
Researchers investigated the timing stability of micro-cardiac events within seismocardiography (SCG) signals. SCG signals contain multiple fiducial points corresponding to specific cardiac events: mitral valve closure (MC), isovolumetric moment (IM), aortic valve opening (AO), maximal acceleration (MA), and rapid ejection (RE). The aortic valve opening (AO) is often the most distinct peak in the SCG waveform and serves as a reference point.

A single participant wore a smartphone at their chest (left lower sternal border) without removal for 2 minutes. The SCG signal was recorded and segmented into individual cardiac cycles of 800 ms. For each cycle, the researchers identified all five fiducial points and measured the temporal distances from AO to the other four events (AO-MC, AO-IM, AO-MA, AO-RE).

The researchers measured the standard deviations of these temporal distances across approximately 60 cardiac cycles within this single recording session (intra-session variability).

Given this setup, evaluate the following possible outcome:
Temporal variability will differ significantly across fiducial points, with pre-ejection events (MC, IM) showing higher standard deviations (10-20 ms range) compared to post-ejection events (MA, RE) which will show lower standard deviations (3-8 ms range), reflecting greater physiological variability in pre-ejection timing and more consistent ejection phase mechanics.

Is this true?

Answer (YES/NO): NO